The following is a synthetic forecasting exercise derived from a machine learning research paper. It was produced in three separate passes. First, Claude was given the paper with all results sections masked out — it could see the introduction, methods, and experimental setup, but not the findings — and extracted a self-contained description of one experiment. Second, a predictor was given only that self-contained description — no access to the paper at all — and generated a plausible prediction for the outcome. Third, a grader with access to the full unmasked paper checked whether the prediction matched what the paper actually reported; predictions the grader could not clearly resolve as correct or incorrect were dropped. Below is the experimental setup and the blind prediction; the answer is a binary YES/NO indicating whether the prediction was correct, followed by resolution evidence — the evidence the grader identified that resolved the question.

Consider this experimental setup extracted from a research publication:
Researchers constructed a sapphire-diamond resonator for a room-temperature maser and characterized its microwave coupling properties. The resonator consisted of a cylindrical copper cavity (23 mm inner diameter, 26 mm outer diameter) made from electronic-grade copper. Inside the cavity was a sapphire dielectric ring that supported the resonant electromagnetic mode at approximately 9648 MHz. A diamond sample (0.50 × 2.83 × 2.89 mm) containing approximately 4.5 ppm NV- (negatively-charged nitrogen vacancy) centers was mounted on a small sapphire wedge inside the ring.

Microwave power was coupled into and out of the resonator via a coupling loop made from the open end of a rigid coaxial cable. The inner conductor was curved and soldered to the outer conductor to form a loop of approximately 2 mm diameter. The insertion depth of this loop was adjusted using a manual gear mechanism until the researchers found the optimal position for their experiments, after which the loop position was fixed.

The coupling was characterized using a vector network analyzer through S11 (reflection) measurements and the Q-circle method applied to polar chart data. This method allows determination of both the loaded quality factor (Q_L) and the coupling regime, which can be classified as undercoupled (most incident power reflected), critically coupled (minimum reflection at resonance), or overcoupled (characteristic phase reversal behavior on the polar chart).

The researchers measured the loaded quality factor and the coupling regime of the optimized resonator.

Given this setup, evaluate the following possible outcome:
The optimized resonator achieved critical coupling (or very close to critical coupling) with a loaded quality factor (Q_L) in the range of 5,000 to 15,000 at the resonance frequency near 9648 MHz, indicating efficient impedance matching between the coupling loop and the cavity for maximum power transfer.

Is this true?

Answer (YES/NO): NO